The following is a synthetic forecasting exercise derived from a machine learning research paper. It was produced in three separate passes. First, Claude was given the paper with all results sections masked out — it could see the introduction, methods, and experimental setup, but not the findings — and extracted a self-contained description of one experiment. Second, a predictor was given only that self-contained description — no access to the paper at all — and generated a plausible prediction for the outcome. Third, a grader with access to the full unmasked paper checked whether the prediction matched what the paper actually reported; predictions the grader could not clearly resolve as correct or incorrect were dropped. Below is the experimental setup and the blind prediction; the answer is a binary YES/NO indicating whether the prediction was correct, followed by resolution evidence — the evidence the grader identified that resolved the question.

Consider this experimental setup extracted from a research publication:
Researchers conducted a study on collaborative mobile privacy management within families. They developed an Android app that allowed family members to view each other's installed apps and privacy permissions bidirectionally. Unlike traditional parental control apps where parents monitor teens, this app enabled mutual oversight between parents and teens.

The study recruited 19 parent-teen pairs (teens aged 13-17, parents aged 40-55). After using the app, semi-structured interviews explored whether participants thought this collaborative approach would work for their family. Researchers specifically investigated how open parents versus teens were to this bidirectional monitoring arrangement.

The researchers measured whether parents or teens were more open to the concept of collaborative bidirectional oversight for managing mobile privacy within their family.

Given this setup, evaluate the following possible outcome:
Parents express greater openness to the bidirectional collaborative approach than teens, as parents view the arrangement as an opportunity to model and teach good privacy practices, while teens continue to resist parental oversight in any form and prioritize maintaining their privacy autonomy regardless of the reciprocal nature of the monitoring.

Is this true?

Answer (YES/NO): NO